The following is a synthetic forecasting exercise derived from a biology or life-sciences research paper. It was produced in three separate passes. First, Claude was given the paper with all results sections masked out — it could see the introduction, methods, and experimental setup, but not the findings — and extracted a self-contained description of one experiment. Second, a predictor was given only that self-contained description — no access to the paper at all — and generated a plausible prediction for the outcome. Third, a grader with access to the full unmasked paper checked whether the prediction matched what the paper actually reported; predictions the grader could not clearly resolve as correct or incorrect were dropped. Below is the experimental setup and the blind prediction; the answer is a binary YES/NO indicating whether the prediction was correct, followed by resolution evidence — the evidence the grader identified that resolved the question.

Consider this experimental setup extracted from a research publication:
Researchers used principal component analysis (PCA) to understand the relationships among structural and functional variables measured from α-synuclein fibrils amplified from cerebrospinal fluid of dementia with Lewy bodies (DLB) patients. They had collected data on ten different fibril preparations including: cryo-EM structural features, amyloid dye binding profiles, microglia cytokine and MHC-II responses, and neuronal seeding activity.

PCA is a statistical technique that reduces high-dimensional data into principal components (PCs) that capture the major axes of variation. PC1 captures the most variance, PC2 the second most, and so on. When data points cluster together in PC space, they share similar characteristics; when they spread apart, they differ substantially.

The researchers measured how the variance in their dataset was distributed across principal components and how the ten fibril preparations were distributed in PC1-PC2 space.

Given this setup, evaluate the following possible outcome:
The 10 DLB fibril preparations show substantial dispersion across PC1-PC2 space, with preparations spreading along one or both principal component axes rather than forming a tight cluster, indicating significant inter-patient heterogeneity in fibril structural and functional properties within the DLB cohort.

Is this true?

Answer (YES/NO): YES